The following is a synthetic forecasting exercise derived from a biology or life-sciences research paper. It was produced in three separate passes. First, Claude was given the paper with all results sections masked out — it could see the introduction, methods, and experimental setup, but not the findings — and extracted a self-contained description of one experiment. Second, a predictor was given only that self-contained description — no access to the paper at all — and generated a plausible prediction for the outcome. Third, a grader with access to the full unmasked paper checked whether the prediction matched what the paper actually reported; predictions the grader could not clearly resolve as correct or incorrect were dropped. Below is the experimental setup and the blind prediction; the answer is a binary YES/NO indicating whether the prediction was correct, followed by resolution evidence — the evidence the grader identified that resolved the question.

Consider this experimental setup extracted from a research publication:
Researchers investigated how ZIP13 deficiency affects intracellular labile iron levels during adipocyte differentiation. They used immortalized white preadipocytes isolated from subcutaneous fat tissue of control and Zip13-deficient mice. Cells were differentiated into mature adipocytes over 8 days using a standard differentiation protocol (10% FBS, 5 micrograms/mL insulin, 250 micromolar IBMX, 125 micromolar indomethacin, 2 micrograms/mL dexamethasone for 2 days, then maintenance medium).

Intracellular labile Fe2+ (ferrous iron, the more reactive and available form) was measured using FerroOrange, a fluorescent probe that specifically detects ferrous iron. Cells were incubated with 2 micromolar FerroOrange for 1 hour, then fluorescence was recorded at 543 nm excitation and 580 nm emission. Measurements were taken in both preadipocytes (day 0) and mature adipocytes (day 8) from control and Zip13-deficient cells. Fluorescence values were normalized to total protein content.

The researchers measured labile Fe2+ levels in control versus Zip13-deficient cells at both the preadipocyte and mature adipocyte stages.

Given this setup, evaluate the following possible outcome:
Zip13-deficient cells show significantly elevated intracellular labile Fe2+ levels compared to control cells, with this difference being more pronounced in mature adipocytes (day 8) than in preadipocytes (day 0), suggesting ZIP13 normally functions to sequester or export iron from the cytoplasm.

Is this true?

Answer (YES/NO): NO